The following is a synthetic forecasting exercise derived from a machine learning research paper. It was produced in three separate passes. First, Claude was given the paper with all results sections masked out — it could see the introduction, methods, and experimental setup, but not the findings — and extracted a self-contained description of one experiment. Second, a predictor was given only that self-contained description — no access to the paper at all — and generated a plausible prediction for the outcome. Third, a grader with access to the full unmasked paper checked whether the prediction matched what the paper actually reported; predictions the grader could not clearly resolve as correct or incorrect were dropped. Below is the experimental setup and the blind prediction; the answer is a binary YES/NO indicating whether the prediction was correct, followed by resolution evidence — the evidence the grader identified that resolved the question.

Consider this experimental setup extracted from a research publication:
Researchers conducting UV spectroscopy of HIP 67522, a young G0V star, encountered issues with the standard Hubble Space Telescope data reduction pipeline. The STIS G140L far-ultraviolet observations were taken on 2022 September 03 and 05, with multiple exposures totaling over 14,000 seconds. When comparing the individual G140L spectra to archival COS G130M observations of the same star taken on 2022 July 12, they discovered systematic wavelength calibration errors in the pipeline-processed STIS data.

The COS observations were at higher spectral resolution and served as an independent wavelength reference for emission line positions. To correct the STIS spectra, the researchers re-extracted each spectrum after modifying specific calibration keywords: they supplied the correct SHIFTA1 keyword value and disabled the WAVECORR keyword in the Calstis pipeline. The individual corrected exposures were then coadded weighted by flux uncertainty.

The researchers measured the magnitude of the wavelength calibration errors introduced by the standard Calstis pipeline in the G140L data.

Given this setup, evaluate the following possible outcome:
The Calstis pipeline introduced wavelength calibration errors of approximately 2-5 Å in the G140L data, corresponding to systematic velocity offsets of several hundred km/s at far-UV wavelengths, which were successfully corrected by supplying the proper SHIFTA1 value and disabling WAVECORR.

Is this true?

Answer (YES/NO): NO